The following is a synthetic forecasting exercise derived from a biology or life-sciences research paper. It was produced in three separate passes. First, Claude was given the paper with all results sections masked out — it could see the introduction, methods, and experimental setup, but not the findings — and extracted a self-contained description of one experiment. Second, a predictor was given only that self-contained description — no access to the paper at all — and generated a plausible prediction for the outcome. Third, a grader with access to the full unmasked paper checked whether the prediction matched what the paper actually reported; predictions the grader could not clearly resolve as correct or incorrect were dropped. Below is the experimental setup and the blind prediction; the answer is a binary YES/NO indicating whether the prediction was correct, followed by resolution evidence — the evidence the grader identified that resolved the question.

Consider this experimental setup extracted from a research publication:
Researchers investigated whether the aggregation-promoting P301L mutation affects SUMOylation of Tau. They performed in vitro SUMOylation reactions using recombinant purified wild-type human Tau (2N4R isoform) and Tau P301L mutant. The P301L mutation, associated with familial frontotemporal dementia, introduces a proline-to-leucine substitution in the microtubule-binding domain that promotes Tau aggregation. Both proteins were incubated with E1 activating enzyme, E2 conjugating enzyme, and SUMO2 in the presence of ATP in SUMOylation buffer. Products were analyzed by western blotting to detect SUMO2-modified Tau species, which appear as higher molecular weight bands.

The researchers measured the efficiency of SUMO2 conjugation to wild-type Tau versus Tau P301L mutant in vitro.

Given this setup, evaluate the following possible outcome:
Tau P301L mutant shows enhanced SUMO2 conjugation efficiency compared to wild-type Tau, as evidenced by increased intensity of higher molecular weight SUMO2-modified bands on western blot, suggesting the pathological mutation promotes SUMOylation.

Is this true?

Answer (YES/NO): NO